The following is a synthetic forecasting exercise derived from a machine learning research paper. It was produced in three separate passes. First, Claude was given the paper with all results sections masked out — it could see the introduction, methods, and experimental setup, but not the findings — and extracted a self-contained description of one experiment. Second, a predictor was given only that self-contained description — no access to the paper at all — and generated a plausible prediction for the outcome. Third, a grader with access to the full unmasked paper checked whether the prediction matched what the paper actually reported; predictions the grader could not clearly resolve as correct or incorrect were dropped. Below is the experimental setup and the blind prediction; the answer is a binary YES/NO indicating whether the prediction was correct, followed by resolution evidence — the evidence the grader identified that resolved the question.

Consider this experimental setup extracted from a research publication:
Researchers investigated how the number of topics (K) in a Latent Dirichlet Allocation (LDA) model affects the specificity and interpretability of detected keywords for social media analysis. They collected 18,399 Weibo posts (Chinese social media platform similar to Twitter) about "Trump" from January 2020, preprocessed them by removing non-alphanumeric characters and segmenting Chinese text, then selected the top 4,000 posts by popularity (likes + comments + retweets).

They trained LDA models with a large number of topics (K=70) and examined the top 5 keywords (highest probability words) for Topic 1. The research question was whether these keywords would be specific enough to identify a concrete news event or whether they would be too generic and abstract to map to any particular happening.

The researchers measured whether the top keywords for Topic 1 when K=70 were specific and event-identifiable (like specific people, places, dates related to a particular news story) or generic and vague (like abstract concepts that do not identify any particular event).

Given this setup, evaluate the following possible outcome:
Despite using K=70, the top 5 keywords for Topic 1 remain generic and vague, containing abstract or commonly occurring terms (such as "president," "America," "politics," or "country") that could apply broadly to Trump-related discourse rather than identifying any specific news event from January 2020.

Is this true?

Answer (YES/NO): YES